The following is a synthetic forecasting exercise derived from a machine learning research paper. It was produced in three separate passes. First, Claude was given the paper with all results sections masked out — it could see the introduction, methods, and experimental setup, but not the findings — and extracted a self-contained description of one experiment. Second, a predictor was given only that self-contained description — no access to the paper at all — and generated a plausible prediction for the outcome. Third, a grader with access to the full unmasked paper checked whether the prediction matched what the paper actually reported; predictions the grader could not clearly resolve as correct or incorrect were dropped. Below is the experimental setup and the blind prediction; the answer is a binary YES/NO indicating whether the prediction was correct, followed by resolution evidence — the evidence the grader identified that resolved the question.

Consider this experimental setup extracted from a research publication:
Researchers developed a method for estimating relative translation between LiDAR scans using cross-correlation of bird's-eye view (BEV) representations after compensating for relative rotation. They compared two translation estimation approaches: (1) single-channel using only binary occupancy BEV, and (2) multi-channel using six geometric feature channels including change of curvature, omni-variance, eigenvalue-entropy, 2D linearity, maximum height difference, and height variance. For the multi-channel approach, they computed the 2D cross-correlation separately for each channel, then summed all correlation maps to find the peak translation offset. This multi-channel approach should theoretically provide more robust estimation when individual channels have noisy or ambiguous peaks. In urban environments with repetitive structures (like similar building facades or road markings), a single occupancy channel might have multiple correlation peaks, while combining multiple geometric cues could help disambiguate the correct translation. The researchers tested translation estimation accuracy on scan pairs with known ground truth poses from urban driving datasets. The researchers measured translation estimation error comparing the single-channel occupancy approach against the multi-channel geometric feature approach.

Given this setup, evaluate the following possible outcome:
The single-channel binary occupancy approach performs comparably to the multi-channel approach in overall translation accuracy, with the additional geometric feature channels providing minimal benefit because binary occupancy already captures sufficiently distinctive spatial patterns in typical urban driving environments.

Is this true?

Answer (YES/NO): YES